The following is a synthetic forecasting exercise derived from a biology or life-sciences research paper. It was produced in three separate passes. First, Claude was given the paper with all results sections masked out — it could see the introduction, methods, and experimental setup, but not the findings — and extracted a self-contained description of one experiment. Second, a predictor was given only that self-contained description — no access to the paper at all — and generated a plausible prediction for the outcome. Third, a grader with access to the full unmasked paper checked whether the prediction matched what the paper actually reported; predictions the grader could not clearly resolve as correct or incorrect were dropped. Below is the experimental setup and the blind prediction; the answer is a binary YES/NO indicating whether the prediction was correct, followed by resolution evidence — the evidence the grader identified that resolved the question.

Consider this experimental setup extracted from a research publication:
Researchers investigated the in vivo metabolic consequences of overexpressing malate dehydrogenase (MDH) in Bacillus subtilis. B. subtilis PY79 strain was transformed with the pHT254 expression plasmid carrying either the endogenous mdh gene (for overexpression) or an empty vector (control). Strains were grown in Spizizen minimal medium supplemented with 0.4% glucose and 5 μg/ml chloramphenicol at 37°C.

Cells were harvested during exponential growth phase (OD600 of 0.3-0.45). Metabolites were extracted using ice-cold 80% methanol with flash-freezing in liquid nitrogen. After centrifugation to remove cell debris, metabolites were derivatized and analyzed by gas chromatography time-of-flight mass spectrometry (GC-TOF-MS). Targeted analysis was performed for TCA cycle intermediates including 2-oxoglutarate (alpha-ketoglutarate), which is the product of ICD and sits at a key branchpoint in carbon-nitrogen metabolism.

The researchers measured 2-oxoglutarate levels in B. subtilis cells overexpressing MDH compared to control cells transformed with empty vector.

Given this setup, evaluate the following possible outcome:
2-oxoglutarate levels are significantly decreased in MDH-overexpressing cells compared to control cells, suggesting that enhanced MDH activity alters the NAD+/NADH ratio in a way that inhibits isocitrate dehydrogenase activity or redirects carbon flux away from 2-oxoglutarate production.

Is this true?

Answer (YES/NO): NO